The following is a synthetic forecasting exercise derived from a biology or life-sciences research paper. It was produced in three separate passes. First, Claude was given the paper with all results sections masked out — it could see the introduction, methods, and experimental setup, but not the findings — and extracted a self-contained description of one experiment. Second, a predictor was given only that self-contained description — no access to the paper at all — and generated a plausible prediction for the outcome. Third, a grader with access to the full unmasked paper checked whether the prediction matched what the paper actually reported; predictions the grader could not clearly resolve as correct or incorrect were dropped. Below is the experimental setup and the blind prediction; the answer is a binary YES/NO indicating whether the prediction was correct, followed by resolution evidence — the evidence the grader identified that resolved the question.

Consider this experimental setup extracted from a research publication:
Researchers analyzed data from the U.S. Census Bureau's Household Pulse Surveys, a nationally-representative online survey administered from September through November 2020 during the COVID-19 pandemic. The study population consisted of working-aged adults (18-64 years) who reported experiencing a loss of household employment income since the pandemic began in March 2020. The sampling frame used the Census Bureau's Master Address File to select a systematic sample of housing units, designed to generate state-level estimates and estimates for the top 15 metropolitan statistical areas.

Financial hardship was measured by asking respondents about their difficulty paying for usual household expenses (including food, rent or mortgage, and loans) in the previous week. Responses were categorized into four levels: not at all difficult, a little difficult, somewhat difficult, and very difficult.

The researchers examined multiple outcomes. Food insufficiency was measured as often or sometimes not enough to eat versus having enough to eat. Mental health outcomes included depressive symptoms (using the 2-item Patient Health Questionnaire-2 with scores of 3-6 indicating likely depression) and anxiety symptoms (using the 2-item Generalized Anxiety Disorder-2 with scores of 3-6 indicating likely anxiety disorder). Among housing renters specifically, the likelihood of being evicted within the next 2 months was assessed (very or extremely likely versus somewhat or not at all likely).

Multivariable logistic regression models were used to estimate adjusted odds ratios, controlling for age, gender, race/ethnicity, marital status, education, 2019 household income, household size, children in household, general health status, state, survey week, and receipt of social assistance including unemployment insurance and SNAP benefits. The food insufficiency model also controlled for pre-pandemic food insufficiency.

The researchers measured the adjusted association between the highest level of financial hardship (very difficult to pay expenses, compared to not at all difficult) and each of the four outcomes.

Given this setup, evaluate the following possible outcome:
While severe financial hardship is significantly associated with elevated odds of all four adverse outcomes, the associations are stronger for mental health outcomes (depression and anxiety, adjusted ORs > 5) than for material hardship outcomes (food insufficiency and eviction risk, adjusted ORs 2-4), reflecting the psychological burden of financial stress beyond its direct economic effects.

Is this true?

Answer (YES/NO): NO